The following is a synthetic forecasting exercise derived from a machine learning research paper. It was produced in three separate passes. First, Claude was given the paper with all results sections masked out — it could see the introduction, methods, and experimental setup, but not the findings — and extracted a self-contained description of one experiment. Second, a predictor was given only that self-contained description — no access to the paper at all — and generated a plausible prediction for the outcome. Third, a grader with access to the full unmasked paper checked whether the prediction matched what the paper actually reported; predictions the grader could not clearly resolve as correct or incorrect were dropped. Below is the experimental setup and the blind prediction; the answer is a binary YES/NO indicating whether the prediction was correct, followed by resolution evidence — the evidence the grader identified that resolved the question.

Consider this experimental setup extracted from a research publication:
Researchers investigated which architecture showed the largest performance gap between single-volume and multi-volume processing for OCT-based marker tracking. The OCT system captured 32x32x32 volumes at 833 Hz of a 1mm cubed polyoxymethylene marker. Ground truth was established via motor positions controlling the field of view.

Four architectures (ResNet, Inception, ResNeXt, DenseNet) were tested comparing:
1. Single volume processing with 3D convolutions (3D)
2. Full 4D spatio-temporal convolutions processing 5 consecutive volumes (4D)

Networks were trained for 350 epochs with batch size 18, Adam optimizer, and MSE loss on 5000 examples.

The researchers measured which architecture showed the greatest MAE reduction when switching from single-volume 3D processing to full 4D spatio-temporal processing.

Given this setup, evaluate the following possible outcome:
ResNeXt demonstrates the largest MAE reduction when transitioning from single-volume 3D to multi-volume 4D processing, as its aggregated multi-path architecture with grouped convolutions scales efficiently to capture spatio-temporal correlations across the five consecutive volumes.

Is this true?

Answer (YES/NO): NO